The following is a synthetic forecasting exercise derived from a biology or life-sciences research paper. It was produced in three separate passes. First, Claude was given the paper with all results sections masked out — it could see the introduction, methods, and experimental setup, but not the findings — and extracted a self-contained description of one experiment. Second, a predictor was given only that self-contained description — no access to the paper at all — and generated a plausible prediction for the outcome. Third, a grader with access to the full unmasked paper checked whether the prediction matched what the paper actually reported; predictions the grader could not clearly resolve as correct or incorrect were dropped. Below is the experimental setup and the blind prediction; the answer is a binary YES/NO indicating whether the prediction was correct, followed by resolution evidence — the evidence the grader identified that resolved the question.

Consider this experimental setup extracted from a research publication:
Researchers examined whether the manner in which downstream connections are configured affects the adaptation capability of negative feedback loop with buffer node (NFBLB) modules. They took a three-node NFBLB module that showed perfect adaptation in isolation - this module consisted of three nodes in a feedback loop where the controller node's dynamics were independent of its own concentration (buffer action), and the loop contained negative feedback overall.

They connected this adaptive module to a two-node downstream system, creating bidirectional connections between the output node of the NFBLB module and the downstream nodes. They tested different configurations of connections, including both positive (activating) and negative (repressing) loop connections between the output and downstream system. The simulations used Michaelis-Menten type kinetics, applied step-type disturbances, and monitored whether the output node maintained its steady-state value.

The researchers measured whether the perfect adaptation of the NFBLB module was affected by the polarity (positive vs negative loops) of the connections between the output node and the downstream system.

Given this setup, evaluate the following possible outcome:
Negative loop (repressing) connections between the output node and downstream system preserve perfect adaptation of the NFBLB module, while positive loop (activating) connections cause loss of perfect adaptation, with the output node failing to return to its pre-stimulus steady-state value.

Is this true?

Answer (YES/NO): NO